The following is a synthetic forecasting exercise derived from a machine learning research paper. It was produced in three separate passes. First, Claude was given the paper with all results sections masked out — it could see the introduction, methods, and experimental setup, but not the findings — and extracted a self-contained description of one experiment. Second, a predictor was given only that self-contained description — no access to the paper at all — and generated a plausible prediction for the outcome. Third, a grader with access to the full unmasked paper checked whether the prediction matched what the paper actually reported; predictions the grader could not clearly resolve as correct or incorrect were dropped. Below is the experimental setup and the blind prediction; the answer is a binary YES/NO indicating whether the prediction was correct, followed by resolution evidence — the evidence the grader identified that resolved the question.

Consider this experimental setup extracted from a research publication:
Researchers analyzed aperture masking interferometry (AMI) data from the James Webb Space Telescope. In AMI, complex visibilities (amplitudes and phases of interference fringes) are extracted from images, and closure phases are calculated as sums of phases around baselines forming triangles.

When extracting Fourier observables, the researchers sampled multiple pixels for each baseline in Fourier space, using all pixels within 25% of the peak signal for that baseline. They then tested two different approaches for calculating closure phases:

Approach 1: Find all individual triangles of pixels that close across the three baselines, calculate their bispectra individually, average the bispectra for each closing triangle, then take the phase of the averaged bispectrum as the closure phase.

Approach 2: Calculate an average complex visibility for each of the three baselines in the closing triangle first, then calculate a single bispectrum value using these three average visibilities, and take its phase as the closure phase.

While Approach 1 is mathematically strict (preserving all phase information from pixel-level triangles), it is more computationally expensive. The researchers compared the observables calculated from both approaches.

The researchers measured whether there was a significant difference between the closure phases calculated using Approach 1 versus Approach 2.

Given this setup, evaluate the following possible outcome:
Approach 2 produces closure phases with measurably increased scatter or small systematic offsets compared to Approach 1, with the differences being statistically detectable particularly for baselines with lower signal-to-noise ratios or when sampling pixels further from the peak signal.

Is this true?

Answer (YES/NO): NO